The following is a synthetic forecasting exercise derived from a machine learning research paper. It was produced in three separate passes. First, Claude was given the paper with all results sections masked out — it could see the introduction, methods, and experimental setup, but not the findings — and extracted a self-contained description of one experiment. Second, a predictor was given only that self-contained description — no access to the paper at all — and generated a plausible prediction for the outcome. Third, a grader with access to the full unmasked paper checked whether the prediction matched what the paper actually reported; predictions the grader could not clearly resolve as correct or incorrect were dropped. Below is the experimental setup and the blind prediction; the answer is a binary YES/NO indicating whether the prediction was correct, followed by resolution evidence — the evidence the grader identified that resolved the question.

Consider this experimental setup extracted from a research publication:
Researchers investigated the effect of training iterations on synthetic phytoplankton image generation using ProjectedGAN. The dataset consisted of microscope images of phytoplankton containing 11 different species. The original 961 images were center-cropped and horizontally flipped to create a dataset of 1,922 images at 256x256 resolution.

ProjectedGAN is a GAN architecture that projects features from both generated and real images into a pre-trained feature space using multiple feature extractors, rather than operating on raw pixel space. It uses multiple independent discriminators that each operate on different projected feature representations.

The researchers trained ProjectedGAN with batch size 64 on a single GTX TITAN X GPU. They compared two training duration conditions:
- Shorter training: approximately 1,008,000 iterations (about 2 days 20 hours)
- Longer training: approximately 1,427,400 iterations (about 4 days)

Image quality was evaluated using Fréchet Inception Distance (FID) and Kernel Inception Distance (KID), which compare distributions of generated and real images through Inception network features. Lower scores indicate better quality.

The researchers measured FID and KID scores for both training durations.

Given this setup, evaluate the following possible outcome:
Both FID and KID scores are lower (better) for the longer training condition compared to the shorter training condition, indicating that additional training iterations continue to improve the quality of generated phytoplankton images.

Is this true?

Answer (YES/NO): YES